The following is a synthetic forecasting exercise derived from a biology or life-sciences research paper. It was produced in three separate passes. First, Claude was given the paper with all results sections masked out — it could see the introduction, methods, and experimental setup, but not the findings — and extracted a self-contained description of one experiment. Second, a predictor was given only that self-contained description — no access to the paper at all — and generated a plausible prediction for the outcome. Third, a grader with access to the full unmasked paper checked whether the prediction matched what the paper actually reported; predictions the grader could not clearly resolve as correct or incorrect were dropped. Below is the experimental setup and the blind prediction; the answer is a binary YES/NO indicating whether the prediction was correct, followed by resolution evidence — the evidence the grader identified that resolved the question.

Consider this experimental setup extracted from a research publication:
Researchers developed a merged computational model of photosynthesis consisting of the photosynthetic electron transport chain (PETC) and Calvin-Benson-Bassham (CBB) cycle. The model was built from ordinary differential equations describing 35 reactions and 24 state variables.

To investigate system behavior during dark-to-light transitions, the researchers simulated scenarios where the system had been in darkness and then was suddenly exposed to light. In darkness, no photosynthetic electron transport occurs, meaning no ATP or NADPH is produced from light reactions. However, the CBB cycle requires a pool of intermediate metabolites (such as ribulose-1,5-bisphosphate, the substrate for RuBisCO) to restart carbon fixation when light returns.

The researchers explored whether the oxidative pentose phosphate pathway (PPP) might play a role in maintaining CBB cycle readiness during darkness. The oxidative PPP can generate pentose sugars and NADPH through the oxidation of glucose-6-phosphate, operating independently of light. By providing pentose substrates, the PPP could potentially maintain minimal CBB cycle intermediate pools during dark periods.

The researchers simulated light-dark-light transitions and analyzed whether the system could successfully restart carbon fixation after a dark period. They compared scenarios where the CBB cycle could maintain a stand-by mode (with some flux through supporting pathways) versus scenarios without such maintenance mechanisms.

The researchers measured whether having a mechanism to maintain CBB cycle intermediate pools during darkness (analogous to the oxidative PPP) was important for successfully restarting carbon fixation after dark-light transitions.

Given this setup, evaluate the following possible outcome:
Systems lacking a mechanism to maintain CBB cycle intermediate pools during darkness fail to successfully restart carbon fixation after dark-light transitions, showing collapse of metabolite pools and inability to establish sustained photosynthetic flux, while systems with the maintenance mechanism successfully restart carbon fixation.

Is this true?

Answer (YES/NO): NO